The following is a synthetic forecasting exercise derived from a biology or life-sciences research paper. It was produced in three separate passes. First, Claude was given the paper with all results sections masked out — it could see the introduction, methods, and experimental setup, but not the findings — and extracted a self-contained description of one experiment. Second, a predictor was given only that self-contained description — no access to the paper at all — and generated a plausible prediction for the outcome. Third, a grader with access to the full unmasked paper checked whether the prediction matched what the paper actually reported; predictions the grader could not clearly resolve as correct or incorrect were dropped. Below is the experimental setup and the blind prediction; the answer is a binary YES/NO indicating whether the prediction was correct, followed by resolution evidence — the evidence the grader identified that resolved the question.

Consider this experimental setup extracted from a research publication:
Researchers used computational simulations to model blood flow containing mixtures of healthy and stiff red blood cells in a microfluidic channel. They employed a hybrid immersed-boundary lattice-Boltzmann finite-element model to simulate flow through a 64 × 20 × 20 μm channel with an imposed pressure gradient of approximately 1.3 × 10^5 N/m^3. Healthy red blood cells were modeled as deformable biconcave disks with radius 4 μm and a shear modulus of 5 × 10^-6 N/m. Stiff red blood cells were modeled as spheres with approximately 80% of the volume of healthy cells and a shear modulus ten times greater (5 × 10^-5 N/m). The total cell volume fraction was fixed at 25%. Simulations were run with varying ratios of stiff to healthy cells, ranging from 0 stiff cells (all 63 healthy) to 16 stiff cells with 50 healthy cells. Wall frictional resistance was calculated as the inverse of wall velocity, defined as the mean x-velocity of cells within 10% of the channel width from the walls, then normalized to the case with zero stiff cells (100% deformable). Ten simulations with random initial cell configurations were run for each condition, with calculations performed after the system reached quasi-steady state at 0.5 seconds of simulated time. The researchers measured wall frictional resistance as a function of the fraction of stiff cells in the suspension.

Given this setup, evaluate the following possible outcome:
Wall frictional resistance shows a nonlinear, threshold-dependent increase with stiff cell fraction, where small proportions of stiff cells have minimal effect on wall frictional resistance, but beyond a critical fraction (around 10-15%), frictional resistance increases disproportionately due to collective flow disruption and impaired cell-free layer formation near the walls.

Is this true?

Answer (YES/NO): NO